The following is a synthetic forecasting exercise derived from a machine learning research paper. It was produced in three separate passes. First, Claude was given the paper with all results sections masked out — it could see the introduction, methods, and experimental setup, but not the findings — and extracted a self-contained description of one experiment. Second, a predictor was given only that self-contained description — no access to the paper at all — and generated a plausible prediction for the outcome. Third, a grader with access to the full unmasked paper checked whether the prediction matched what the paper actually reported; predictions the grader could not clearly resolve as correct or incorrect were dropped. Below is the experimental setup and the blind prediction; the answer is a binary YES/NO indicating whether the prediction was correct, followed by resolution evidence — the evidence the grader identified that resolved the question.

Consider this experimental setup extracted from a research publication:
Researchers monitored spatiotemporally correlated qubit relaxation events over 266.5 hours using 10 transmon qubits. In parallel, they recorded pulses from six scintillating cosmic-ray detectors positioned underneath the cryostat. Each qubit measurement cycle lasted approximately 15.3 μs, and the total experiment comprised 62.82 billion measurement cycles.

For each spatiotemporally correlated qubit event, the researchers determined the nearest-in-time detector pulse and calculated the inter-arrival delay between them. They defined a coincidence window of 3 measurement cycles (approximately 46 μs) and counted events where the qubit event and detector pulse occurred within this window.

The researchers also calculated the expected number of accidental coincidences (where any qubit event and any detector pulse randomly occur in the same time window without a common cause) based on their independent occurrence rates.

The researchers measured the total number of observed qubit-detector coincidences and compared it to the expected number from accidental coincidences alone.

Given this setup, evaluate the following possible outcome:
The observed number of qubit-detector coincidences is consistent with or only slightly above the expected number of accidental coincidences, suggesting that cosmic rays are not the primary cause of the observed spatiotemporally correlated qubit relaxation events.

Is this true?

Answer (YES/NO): NO